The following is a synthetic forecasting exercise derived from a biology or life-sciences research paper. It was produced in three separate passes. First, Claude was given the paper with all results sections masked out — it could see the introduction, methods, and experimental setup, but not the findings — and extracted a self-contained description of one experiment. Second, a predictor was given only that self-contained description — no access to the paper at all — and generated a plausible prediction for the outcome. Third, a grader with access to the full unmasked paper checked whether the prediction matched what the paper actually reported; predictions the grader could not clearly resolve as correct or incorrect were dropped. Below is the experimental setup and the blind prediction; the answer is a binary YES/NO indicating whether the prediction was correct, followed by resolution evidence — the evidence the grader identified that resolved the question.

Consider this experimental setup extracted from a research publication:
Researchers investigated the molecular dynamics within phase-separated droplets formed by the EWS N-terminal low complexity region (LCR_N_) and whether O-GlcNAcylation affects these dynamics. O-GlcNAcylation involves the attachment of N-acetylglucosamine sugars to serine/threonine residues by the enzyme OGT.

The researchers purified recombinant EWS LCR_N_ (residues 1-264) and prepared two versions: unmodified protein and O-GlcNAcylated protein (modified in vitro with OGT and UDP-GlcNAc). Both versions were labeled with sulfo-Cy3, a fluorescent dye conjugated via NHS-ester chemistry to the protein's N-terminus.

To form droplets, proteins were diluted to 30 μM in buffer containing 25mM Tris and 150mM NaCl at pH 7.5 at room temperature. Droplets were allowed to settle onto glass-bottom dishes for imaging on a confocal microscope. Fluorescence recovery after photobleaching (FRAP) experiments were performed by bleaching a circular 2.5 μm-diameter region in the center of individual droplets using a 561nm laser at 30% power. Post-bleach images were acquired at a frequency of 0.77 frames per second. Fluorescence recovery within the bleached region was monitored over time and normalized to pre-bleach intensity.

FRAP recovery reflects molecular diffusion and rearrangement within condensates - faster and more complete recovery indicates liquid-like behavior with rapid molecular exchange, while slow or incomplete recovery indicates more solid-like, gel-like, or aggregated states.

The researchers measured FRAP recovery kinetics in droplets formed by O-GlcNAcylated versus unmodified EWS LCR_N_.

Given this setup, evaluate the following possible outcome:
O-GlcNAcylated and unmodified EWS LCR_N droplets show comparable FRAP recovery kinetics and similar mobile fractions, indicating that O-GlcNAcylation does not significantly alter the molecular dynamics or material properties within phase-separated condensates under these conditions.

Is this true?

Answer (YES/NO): NO